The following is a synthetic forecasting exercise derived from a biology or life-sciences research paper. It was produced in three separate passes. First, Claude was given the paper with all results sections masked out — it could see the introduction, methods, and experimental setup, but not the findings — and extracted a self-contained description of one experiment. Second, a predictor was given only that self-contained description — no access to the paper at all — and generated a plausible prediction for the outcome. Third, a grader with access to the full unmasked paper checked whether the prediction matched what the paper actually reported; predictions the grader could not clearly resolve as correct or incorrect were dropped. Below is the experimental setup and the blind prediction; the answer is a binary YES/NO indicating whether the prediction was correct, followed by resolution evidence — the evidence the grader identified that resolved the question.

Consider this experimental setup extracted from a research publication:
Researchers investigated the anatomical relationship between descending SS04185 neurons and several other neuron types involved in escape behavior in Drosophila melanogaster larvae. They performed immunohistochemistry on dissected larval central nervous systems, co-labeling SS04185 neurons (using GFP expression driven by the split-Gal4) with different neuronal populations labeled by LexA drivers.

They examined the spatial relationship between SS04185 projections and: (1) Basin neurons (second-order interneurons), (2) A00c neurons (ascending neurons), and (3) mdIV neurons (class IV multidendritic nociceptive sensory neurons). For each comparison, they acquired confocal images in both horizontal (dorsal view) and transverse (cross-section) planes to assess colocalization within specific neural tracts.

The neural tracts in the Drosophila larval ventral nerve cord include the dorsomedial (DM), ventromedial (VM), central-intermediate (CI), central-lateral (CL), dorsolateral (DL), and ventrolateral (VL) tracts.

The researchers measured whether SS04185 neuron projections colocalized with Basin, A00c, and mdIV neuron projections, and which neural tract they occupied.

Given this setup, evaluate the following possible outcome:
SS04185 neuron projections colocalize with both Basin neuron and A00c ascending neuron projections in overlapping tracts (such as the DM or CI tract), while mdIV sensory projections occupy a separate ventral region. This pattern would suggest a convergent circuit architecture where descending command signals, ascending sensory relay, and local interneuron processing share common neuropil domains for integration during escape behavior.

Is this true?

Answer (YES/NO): NO